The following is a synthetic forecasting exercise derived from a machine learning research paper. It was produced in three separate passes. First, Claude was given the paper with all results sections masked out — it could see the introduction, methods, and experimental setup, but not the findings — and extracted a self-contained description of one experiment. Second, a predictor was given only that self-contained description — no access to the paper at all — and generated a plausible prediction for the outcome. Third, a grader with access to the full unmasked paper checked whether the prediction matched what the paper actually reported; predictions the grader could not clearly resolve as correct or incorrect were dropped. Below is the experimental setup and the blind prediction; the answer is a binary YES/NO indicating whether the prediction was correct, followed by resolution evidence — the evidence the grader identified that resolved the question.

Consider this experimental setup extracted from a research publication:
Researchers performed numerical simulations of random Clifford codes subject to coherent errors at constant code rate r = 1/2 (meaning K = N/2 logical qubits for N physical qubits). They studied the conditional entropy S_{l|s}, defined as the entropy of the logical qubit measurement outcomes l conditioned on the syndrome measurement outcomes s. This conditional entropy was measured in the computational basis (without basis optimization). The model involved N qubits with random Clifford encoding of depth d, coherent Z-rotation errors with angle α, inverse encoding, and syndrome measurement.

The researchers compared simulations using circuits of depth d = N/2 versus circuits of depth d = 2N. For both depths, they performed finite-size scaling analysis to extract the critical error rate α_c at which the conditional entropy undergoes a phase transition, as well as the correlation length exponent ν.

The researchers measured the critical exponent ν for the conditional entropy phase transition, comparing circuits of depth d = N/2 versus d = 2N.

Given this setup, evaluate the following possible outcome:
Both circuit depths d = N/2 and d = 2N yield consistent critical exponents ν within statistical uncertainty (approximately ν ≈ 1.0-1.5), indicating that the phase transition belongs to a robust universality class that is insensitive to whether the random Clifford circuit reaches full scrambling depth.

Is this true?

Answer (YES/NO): NO